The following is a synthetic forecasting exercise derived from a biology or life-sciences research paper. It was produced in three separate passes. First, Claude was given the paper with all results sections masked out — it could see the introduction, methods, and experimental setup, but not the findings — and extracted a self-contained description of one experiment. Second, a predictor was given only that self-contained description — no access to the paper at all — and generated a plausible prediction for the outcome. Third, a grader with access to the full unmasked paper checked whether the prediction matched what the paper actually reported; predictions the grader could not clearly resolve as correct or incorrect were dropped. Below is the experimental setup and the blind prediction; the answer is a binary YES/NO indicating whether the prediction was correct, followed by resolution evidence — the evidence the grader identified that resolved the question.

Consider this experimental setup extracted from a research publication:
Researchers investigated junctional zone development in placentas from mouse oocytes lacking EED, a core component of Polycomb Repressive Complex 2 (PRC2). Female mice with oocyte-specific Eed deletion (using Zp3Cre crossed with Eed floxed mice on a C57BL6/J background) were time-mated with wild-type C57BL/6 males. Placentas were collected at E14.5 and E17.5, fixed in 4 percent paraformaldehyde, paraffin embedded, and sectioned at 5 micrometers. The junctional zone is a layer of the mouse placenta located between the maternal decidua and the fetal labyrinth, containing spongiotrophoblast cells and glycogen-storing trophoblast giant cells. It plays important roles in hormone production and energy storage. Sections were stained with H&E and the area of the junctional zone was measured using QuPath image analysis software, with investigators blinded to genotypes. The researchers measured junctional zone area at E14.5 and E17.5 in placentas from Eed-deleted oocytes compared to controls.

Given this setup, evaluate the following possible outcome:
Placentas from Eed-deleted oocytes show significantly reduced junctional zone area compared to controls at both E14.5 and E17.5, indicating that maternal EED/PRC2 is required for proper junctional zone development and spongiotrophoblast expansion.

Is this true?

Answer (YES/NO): NO